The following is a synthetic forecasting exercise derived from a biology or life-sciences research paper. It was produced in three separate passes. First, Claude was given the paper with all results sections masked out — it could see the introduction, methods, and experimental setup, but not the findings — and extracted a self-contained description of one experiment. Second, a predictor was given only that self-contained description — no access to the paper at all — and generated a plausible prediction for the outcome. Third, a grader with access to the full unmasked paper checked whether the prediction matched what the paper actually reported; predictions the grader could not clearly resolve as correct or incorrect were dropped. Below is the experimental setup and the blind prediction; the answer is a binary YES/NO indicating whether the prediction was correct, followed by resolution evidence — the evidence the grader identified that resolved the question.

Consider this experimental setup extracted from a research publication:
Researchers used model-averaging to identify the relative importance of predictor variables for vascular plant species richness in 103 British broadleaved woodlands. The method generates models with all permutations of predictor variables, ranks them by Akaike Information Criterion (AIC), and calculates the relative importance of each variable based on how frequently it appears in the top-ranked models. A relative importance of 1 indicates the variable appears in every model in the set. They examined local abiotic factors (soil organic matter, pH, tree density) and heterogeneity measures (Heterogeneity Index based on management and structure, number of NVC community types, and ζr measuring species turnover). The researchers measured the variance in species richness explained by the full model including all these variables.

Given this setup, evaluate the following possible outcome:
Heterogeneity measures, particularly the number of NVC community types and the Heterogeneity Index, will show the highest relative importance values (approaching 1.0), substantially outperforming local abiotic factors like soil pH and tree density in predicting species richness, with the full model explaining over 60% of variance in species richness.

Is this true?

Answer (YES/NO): NO